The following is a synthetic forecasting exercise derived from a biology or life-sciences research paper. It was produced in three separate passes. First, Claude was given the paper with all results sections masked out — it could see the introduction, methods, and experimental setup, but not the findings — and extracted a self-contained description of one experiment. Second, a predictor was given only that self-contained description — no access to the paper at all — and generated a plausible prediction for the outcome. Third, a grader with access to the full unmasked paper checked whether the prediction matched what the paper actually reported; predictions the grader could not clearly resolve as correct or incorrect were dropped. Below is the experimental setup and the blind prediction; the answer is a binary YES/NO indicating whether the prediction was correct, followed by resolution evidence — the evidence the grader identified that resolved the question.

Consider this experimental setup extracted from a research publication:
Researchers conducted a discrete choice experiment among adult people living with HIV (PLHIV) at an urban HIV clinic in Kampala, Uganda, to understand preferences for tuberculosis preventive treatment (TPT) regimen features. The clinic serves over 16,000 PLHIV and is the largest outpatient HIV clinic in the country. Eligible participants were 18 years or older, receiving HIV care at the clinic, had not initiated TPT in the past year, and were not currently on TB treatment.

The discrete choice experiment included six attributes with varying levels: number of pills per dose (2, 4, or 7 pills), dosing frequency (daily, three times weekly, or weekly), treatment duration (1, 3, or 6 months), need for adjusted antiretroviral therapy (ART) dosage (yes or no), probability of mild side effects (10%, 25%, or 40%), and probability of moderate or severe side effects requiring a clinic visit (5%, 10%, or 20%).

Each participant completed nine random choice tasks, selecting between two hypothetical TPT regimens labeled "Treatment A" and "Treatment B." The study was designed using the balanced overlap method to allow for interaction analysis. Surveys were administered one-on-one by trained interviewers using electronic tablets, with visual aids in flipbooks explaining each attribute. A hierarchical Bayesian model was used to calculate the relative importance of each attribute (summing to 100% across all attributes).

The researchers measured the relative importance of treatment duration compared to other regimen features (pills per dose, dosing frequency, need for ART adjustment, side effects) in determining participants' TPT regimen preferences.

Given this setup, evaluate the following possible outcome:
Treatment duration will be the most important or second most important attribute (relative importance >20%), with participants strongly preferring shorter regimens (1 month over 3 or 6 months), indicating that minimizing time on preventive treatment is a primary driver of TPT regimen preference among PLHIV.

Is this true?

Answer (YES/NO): NO